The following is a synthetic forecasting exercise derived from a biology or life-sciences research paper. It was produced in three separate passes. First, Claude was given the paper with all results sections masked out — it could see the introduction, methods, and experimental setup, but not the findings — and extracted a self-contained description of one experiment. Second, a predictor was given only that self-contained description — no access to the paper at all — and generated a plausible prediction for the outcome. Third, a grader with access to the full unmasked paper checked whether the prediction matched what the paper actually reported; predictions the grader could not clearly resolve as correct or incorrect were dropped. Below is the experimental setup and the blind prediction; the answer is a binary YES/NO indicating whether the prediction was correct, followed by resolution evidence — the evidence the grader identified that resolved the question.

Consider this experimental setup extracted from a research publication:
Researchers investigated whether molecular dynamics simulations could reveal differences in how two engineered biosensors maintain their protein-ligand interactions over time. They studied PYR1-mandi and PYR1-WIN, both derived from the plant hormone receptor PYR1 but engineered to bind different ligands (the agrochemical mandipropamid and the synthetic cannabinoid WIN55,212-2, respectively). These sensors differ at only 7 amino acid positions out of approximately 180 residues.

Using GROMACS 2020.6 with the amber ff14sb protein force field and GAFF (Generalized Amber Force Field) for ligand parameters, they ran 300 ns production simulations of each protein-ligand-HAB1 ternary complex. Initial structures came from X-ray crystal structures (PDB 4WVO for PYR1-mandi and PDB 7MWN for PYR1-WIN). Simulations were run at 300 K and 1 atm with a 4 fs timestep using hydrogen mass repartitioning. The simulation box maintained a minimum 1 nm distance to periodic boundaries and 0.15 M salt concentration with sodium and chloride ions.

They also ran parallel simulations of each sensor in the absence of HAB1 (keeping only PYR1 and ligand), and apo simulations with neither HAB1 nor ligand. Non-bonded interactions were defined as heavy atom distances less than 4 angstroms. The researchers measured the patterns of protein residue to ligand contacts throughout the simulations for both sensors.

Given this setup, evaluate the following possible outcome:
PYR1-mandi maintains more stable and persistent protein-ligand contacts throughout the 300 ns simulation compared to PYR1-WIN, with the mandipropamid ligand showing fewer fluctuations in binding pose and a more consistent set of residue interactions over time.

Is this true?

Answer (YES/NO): NO